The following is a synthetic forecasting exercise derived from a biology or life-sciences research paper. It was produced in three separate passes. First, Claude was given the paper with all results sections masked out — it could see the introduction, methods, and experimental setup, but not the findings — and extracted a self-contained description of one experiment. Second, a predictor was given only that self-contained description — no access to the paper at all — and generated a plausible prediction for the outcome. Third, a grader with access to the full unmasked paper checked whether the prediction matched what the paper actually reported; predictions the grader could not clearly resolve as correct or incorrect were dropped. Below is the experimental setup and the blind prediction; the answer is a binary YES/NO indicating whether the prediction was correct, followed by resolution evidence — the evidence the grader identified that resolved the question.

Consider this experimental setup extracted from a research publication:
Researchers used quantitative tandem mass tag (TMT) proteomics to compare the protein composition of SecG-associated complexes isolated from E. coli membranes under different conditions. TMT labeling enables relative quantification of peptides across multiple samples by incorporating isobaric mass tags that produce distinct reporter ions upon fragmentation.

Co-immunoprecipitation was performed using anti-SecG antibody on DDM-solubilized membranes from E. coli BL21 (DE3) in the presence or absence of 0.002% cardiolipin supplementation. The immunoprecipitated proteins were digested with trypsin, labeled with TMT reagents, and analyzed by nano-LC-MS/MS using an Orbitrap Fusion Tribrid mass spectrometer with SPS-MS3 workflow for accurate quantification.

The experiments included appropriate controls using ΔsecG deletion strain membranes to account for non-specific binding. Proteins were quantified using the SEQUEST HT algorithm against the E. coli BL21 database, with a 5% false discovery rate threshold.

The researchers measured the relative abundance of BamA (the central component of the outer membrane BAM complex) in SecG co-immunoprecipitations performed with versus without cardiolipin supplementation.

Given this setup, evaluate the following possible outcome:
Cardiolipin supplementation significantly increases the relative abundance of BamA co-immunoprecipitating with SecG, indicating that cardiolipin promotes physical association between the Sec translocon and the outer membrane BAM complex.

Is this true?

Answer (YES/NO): NO